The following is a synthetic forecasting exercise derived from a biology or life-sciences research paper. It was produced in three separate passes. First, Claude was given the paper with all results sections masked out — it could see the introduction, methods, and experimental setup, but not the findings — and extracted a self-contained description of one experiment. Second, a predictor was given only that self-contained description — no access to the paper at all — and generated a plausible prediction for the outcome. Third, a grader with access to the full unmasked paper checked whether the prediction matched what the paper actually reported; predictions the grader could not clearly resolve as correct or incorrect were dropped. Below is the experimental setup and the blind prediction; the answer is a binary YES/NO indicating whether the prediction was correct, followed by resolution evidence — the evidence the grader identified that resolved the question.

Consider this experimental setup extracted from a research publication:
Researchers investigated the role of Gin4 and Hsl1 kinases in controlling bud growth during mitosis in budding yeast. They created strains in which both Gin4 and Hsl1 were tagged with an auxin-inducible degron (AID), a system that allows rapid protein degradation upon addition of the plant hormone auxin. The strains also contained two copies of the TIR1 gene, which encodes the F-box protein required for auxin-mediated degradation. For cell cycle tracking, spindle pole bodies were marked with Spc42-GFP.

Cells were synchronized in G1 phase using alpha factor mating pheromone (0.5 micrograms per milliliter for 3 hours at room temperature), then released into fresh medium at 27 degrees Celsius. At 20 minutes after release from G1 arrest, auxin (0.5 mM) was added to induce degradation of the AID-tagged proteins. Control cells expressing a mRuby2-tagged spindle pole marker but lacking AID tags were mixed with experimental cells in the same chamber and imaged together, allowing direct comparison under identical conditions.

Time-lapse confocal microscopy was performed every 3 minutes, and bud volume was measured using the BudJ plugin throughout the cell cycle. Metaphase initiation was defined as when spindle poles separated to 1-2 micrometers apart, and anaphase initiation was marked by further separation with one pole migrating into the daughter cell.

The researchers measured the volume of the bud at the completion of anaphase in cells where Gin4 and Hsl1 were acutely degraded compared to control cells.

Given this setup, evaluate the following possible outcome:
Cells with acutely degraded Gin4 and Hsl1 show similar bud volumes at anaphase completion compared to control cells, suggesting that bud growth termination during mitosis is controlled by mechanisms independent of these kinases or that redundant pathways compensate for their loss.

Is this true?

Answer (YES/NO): NO